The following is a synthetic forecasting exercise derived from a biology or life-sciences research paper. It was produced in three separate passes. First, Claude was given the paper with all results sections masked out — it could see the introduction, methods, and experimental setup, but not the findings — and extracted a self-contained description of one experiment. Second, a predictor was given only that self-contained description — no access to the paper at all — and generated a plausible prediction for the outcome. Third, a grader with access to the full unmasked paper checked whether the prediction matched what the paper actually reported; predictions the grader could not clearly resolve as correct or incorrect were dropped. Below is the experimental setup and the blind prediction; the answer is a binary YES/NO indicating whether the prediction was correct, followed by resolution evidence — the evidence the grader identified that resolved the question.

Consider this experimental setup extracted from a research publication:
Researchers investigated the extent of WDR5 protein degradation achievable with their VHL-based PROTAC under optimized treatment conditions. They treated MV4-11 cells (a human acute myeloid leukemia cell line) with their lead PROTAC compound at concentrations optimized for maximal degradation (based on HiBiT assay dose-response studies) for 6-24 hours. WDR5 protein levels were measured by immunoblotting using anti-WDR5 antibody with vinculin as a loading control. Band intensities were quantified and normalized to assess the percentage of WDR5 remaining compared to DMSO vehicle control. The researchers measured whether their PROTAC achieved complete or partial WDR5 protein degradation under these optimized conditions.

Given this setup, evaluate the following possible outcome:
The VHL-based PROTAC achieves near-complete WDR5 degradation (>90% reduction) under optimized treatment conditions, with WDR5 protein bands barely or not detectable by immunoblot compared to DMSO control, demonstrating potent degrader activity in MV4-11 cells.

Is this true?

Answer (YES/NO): NO